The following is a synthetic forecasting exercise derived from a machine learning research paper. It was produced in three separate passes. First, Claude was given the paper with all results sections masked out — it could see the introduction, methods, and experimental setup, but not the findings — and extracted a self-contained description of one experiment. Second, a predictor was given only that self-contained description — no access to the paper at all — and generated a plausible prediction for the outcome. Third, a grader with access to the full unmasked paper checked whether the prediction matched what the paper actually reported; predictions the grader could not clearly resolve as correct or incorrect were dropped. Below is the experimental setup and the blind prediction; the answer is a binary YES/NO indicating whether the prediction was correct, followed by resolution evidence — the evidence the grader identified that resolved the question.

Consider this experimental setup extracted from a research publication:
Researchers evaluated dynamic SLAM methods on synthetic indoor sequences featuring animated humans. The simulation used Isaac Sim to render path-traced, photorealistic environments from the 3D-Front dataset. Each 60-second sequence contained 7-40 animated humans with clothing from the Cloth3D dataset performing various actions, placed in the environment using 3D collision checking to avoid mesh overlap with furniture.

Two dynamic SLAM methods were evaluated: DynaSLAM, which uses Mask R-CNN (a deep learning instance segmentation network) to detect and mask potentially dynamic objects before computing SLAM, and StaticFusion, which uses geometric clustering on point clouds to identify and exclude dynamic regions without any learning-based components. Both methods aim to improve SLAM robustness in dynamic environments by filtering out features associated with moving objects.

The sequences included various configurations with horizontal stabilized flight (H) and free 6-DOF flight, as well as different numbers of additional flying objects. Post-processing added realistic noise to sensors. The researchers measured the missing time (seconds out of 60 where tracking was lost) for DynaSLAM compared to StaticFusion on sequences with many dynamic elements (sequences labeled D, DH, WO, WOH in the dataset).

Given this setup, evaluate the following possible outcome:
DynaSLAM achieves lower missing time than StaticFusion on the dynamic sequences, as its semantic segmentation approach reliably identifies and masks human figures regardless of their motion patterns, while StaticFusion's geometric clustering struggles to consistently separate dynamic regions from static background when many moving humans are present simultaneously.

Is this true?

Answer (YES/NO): NO